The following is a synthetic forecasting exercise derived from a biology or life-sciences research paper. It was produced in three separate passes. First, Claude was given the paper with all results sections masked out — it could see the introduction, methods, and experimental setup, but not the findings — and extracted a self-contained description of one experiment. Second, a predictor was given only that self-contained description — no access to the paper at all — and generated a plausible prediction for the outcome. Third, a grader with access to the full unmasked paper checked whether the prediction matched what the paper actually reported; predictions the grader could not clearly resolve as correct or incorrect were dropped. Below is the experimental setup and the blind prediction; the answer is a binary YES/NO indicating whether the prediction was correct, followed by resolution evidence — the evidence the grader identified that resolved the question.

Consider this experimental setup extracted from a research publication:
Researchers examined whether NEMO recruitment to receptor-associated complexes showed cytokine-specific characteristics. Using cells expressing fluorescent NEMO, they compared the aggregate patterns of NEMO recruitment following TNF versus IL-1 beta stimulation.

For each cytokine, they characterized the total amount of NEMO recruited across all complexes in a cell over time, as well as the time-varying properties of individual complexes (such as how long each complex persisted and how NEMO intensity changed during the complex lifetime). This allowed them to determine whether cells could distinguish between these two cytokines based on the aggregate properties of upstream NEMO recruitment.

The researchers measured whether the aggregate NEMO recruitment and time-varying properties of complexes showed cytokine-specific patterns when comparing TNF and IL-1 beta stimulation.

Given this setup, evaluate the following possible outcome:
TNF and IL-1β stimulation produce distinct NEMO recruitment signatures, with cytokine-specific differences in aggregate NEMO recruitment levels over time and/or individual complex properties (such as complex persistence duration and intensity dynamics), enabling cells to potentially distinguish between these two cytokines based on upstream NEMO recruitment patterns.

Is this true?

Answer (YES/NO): YES